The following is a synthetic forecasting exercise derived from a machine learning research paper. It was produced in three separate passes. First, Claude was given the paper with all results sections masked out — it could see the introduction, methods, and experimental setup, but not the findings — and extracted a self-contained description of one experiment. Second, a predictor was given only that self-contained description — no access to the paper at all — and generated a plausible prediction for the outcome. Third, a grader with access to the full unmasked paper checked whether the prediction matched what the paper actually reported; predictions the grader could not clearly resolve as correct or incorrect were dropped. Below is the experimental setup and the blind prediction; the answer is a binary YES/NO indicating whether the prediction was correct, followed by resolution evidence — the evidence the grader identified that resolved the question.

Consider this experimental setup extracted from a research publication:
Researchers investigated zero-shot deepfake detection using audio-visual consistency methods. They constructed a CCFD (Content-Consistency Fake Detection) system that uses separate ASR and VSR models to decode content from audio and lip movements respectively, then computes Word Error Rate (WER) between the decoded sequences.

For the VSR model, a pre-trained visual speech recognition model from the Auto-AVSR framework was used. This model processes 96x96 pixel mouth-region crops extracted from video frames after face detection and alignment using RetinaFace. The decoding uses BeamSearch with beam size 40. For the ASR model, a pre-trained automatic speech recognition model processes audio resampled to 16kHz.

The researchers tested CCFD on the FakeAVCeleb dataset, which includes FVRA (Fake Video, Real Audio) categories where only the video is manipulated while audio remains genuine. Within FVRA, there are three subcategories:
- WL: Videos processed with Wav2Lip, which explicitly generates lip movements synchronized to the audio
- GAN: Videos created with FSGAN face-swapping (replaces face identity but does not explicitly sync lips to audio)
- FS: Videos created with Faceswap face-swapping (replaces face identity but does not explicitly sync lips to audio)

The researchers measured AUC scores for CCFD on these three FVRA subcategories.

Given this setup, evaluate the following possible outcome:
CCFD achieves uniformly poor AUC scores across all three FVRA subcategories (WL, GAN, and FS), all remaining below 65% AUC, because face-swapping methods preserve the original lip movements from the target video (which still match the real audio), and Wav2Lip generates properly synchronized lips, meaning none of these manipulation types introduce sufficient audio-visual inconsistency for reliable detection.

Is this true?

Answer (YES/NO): NO